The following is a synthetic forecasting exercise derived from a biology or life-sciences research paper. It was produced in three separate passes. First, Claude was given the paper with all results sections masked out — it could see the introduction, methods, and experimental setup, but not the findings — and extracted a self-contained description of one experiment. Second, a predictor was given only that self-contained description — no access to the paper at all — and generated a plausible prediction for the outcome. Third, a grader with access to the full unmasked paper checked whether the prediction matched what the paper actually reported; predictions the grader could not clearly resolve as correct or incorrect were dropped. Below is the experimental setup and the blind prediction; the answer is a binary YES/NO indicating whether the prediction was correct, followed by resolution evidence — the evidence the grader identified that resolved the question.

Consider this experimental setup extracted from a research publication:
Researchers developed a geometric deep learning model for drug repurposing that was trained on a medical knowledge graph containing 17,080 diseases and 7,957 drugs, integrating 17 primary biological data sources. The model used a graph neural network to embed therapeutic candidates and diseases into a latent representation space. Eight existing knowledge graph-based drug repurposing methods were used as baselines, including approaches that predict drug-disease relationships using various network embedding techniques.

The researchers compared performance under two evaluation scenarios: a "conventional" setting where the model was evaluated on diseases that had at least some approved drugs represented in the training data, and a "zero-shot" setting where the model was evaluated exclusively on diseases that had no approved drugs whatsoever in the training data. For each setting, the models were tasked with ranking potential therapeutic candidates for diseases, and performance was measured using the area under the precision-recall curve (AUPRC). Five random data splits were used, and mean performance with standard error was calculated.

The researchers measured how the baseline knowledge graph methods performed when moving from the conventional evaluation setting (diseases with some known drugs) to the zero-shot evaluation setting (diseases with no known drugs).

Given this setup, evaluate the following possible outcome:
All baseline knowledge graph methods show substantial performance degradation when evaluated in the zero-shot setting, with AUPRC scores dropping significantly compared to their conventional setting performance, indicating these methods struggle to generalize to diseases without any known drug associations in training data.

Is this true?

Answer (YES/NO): YES